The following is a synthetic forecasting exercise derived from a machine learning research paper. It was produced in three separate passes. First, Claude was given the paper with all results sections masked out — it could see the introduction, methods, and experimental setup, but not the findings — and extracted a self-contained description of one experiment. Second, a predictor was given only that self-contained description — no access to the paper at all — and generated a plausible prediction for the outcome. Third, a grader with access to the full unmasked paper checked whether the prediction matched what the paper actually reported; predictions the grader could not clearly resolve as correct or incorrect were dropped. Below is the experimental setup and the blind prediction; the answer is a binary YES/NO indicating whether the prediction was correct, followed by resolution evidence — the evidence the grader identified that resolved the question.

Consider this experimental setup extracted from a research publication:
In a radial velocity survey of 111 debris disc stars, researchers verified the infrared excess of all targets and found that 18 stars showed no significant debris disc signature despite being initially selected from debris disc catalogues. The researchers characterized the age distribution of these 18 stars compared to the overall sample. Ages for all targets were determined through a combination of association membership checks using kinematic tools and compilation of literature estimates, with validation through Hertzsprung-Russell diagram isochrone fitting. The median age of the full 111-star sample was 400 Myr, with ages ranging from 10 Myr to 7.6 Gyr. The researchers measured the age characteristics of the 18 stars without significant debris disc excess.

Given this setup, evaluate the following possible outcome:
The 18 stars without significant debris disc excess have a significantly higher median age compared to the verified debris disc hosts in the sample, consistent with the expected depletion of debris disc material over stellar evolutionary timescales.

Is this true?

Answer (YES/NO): YES